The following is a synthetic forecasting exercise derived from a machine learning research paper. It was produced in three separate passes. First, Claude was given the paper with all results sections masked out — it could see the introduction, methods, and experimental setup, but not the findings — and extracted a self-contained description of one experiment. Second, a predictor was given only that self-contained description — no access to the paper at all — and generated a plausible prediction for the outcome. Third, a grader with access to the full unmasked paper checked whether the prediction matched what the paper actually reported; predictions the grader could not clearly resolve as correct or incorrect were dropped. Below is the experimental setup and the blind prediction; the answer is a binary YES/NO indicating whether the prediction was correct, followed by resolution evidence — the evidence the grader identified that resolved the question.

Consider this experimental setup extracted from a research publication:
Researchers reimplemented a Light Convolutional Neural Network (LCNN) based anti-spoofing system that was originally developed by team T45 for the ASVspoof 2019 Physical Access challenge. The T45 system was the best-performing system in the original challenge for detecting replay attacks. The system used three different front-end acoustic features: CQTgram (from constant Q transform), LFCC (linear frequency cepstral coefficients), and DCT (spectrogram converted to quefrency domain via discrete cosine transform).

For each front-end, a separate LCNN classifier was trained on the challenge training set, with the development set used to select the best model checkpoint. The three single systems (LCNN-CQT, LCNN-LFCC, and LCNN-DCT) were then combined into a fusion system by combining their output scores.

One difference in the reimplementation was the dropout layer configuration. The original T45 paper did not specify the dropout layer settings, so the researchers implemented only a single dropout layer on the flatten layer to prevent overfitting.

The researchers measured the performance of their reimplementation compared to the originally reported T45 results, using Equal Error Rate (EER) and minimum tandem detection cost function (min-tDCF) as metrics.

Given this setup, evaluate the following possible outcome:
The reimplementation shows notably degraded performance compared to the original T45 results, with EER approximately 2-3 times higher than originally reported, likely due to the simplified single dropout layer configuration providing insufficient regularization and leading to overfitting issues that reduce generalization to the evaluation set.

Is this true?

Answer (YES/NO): NO